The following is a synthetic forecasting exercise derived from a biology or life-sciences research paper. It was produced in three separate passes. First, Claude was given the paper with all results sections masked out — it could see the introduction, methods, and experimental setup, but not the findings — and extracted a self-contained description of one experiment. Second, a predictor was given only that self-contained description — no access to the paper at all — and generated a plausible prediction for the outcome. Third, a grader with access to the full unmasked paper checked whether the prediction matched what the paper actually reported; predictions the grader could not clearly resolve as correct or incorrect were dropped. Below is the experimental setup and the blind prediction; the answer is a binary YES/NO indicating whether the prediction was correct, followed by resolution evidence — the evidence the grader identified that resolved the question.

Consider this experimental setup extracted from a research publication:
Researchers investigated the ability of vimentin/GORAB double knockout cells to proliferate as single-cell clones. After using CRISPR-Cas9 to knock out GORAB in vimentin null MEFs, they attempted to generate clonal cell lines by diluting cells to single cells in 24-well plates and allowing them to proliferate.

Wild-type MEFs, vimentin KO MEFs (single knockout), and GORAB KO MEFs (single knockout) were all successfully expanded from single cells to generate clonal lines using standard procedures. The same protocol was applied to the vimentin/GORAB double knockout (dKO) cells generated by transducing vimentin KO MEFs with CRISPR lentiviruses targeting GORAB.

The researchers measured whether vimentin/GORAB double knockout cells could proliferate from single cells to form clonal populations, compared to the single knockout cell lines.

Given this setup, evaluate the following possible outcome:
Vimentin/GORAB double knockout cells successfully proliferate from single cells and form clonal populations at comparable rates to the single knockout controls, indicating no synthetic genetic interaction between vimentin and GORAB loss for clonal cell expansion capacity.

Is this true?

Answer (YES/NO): NO